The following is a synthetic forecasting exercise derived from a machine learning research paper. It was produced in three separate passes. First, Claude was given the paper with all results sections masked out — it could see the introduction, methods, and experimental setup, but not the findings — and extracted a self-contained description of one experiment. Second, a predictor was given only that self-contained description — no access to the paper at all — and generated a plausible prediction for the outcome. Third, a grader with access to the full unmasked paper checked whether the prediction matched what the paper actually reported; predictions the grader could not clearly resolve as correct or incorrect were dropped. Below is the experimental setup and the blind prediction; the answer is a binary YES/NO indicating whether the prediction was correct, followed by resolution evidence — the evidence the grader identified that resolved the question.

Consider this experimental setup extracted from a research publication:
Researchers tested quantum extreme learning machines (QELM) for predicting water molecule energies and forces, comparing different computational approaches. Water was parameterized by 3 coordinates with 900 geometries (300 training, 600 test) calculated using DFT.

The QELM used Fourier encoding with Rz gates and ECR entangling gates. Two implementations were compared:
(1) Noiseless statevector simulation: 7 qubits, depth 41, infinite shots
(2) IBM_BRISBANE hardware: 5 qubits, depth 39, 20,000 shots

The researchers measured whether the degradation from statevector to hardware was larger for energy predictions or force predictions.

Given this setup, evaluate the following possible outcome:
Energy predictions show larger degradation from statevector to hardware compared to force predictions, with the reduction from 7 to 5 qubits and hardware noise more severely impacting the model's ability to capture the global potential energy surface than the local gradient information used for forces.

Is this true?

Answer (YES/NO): YES